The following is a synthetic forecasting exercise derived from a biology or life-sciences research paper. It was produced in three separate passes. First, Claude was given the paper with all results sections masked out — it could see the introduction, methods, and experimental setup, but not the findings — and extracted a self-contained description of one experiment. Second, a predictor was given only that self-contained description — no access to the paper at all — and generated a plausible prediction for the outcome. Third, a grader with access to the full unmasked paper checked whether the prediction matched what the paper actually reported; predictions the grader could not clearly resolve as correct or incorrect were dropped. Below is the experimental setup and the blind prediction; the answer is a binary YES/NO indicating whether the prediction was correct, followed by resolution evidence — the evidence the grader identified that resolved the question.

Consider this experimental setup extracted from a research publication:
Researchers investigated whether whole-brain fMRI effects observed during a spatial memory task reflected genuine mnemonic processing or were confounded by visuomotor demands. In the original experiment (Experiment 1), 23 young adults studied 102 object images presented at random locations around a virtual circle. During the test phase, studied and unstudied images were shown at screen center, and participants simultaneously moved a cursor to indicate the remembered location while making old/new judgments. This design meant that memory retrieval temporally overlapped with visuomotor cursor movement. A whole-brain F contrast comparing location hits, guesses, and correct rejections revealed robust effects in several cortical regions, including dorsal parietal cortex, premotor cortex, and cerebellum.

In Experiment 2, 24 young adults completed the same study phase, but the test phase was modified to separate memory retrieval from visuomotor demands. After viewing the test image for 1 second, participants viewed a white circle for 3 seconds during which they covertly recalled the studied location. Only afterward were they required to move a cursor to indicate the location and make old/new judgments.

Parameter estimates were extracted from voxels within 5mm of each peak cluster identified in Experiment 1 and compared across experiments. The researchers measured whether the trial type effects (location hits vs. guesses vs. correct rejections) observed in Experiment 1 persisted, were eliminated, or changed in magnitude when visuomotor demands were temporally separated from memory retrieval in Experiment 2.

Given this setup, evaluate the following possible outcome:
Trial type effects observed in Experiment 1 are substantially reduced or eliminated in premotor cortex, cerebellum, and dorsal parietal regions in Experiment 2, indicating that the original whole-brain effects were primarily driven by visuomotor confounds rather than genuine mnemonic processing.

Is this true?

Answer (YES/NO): NO